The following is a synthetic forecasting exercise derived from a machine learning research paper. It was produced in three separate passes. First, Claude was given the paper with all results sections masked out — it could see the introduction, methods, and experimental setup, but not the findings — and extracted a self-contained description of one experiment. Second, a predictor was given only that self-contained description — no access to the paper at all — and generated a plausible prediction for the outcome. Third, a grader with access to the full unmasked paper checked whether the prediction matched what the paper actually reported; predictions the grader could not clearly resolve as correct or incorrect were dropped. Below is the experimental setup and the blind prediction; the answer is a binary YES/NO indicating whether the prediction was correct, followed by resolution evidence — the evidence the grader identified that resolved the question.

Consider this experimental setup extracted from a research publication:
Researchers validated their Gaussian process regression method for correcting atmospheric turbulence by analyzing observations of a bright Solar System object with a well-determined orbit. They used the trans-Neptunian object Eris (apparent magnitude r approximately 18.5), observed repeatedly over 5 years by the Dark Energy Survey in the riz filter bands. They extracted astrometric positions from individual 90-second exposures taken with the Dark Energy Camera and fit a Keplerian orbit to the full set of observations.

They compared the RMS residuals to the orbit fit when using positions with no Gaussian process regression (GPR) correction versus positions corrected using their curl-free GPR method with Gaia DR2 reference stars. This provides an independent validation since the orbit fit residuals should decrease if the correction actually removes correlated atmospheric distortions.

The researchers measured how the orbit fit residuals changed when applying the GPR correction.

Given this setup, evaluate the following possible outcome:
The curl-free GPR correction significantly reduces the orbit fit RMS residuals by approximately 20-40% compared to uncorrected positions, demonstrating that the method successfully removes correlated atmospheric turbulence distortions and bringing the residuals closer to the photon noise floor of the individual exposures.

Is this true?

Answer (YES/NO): NO